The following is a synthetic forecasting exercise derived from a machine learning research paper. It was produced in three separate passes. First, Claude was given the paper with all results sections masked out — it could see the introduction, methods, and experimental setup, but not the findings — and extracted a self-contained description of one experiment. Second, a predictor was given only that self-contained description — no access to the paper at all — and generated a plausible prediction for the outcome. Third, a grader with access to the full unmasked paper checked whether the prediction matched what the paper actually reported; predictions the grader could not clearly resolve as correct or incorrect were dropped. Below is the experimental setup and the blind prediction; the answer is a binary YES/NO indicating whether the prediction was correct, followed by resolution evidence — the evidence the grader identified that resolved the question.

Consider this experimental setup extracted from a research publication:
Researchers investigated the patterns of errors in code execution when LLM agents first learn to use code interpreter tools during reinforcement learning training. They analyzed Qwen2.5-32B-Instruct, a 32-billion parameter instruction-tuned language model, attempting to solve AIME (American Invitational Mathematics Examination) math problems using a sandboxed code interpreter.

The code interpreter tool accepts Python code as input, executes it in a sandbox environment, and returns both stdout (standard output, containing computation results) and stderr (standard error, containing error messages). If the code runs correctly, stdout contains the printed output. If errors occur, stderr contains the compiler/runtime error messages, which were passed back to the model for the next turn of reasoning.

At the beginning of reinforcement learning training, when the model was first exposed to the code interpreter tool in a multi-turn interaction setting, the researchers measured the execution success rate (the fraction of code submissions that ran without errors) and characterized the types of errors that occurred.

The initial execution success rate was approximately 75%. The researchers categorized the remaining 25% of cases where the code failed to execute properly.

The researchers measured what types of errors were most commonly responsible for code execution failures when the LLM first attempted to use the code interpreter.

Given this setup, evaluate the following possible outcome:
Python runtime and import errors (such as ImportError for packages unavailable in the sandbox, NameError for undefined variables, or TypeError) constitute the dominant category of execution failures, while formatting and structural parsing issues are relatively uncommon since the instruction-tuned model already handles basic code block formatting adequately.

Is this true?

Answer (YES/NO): NO